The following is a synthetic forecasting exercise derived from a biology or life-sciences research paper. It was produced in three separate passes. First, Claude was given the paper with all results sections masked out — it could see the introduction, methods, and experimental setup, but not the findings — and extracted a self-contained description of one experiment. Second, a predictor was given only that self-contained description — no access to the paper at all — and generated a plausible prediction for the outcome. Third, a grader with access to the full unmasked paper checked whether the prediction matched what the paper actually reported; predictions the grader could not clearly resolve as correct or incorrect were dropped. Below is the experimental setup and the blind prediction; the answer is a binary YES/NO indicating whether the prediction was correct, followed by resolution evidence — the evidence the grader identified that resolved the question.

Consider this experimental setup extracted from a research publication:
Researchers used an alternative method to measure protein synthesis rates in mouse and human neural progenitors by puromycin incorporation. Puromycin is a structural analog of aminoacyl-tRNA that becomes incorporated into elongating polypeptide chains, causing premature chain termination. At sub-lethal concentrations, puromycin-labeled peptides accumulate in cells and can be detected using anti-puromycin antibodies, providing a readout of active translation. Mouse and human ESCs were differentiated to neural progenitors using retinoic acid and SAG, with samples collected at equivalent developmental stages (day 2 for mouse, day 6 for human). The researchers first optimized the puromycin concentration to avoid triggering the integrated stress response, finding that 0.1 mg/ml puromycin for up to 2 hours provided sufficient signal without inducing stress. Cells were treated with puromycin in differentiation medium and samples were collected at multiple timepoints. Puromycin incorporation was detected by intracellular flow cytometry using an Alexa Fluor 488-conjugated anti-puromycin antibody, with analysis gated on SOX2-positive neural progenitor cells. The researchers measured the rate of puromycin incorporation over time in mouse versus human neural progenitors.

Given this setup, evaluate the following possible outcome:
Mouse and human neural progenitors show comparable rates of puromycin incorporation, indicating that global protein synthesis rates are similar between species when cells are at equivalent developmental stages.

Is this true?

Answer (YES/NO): YES